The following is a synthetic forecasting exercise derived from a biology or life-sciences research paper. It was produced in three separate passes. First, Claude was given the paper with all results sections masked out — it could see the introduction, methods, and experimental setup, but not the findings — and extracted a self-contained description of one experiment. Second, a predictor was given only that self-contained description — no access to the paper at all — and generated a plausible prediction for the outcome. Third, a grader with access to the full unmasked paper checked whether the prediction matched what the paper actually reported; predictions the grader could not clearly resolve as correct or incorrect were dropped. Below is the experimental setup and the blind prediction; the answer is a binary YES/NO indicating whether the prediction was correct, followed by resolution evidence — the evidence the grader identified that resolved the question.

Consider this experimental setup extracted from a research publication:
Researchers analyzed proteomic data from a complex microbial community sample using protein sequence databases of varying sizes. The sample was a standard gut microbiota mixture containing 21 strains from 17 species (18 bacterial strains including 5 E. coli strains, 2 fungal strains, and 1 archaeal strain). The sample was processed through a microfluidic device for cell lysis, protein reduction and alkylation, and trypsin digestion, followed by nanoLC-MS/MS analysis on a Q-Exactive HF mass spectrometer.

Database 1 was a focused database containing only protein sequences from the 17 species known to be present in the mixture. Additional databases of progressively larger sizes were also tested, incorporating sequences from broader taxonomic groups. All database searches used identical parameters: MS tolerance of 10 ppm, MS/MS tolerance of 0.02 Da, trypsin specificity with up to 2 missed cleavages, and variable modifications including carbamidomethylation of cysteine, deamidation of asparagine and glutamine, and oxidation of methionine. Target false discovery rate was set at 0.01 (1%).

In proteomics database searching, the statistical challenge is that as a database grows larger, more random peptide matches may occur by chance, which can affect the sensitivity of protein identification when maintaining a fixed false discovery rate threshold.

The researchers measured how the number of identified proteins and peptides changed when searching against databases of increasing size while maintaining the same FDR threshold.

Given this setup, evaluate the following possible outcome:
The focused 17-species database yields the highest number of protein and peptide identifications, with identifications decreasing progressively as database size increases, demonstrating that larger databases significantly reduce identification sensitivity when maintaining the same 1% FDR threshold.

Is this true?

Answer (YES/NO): NO